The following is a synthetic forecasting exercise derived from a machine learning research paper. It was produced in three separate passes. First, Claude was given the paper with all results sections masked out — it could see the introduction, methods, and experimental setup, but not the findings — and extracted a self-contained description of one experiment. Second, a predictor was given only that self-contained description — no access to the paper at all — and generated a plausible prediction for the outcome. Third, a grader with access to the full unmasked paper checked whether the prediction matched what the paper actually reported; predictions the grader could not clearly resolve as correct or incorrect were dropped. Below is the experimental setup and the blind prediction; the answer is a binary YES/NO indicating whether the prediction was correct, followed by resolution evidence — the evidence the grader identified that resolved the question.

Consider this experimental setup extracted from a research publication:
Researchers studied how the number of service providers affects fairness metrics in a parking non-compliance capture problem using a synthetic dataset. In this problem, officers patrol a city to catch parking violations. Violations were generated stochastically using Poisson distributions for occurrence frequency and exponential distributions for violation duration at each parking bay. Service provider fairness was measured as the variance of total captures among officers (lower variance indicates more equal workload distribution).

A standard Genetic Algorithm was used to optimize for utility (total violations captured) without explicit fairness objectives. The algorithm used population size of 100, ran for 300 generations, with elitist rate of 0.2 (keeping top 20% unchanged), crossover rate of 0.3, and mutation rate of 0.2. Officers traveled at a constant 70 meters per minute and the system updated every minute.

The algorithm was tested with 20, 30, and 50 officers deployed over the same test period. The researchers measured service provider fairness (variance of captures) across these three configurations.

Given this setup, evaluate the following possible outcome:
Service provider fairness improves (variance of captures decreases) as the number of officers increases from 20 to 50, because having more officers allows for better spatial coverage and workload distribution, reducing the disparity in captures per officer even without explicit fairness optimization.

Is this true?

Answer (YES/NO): NO